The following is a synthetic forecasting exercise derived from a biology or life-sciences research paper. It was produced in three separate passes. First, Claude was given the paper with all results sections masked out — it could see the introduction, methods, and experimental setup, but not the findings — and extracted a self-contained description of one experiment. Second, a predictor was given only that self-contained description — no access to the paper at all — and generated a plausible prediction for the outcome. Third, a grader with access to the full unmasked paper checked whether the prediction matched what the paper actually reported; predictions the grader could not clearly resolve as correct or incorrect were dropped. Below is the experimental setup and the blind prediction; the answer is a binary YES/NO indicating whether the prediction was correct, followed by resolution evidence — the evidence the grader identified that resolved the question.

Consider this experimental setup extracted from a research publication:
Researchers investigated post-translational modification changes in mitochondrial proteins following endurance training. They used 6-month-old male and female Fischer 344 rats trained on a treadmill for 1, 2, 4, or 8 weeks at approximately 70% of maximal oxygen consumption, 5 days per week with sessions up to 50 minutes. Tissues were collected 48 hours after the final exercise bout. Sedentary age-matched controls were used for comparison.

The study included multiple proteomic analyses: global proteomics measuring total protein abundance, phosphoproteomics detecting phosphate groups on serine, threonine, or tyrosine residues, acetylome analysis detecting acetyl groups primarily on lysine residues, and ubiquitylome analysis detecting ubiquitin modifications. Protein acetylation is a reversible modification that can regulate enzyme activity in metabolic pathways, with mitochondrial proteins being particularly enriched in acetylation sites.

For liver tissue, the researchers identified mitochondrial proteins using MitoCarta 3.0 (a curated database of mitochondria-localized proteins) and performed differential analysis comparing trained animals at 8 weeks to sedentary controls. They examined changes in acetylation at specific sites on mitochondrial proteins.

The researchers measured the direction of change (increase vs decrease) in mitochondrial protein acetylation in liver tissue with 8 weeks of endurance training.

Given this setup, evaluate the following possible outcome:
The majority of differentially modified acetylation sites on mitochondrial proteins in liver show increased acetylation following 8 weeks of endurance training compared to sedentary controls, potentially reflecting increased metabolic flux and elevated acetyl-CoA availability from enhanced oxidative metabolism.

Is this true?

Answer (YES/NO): YES